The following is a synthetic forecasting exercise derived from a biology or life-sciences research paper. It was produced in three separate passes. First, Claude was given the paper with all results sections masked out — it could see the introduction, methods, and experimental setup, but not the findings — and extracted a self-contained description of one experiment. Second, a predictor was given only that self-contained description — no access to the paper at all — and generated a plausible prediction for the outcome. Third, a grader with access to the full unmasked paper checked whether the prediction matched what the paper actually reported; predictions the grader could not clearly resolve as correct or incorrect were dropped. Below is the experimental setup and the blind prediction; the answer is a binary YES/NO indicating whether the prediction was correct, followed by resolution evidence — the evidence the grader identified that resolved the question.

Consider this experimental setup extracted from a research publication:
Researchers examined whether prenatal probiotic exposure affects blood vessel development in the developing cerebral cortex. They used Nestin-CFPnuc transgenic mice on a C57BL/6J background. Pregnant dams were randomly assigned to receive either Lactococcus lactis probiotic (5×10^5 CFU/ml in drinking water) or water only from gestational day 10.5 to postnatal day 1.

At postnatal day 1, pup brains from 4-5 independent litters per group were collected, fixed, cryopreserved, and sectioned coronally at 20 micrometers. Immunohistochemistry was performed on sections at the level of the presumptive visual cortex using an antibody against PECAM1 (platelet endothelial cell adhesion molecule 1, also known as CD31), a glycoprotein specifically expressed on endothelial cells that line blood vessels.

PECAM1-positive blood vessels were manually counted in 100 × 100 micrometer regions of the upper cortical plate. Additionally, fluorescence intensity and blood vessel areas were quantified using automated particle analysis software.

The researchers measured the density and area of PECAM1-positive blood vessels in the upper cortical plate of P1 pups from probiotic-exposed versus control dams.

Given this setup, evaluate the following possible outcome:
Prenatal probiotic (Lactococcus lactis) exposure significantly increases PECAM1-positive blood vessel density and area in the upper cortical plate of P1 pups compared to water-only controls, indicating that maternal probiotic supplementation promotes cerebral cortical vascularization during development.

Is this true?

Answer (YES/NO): YES